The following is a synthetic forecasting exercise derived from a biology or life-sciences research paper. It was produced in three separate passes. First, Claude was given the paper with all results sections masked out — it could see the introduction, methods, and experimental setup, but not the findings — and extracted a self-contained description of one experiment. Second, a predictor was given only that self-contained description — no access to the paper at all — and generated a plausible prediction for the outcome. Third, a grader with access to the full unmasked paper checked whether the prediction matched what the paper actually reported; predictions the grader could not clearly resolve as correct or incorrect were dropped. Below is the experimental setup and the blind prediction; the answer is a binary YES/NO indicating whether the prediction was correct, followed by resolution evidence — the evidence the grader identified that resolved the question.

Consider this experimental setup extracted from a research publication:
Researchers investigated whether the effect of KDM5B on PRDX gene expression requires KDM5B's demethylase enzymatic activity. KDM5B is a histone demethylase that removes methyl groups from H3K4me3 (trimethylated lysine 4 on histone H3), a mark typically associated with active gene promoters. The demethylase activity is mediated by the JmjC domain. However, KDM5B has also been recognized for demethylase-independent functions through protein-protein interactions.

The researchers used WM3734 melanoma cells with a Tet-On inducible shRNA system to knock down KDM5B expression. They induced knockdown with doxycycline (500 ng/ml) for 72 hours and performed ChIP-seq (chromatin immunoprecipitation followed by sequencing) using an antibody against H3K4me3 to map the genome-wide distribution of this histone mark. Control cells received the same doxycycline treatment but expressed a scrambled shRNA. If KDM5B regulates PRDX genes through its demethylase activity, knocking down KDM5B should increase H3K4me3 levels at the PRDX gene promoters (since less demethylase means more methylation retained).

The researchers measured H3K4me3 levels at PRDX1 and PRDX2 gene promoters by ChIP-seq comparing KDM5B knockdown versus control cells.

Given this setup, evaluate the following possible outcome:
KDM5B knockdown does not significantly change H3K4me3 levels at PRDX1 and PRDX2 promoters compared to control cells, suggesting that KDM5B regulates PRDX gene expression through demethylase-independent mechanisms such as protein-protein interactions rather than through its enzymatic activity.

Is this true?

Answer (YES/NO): YES